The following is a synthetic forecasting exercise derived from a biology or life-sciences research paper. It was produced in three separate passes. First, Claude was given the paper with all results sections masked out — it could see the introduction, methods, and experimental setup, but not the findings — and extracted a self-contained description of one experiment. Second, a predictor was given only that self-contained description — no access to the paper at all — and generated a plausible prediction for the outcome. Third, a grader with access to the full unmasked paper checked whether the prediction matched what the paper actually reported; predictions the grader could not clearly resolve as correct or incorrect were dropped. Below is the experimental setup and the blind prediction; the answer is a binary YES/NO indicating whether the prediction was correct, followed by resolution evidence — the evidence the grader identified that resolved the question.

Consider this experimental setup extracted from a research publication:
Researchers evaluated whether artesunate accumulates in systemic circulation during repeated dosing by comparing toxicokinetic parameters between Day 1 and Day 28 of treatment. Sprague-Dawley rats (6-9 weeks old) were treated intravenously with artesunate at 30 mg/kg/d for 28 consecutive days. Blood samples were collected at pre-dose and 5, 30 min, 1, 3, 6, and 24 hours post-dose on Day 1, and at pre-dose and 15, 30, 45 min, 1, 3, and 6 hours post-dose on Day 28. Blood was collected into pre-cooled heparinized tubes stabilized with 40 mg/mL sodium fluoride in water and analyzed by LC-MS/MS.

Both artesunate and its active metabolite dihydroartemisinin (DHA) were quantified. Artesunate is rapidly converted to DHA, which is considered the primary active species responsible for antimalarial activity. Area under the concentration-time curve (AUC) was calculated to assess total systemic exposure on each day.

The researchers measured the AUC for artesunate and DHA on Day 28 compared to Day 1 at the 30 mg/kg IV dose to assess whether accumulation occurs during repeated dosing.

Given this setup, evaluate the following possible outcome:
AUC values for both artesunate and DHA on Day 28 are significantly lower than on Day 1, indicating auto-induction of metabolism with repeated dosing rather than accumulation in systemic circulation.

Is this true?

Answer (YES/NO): NO